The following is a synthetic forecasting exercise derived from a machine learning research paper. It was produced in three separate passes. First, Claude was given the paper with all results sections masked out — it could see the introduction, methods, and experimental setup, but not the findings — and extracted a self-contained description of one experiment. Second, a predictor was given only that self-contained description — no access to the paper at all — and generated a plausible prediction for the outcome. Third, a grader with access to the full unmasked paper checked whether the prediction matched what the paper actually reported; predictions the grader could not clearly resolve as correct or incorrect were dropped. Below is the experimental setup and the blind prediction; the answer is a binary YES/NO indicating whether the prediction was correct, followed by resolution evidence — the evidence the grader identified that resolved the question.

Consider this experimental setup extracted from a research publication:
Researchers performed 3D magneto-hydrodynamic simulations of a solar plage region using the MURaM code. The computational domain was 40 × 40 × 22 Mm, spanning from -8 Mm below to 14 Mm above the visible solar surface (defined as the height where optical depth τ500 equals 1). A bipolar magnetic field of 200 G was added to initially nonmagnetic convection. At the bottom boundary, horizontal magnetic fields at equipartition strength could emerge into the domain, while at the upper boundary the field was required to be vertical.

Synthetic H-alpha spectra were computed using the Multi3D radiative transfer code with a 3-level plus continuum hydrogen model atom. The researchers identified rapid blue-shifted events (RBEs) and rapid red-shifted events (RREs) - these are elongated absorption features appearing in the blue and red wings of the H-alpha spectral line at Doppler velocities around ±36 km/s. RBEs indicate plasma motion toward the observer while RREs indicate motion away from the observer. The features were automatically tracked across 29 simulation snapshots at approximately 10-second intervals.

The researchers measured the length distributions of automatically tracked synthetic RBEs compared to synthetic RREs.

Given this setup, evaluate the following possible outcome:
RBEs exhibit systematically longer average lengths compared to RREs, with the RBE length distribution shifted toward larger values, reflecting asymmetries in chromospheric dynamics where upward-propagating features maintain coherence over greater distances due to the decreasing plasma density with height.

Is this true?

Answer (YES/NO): NO